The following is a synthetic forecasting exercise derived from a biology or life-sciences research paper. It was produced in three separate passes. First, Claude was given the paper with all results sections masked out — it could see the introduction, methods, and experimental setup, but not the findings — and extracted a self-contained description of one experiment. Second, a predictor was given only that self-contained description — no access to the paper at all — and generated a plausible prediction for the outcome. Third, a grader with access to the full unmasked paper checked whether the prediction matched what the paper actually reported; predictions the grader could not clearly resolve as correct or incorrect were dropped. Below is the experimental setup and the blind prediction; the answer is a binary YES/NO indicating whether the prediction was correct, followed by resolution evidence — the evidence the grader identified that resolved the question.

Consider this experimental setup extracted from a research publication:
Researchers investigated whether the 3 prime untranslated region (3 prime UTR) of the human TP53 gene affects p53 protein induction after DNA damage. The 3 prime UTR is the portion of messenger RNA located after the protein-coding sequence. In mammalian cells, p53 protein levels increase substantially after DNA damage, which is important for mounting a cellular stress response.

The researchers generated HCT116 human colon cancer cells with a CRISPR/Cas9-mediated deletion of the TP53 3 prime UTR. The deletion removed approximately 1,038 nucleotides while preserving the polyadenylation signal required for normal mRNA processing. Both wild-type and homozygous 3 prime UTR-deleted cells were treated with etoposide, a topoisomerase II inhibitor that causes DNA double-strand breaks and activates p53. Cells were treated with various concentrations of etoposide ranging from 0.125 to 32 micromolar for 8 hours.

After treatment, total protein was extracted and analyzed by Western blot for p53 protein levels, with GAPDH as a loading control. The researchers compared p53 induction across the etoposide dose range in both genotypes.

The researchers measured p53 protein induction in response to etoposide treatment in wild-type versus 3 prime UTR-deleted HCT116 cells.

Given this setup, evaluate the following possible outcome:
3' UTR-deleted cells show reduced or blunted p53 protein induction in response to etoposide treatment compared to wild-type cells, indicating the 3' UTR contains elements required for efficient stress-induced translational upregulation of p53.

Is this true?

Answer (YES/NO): NO